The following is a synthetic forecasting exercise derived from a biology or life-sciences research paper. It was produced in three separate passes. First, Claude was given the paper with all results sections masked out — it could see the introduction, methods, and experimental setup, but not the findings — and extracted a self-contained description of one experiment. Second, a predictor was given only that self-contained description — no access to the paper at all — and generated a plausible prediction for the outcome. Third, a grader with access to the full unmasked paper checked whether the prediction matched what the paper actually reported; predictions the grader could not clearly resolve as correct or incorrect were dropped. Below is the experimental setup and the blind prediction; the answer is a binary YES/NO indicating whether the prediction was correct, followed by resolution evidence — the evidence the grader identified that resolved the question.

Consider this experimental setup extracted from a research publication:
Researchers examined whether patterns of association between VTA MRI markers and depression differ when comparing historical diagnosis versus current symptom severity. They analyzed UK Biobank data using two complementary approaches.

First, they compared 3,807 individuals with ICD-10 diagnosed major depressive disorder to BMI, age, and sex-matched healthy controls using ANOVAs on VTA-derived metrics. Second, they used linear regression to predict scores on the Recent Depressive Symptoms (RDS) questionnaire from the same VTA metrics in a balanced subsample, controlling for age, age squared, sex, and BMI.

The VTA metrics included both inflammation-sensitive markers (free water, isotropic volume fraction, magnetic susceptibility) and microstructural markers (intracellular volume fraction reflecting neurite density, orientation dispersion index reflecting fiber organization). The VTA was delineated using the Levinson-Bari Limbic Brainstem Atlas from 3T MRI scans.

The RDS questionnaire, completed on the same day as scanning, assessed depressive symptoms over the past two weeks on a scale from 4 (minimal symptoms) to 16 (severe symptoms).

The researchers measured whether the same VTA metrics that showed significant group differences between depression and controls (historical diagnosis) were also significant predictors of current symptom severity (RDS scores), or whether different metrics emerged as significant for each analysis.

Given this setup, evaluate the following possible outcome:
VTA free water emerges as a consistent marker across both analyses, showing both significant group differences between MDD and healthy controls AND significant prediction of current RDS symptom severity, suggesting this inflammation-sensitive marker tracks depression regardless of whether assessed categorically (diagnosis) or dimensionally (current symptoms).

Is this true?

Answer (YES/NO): NO